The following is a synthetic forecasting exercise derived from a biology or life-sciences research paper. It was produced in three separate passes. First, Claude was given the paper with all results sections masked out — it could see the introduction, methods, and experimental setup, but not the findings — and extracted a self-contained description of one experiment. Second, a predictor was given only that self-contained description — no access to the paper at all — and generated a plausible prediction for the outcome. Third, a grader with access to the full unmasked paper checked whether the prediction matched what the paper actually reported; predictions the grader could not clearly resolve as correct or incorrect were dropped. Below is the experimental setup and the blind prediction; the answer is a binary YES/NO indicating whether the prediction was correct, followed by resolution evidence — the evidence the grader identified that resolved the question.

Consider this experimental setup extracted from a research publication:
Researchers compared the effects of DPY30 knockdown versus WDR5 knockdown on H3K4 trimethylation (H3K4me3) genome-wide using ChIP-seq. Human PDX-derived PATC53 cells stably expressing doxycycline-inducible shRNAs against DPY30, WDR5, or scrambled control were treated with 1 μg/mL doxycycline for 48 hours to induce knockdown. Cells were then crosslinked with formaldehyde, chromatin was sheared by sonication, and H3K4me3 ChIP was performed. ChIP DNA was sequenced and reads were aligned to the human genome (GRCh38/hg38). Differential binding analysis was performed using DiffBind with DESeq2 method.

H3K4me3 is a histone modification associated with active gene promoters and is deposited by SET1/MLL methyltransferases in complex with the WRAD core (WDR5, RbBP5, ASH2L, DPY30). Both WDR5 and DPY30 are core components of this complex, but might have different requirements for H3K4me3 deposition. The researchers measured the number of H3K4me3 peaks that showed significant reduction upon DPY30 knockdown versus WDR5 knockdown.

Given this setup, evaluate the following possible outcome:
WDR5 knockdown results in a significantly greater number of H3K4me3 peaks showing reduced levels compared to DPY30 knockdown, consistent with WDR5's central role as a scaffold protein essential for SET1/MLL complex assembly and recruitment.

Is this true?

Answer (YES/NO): YES